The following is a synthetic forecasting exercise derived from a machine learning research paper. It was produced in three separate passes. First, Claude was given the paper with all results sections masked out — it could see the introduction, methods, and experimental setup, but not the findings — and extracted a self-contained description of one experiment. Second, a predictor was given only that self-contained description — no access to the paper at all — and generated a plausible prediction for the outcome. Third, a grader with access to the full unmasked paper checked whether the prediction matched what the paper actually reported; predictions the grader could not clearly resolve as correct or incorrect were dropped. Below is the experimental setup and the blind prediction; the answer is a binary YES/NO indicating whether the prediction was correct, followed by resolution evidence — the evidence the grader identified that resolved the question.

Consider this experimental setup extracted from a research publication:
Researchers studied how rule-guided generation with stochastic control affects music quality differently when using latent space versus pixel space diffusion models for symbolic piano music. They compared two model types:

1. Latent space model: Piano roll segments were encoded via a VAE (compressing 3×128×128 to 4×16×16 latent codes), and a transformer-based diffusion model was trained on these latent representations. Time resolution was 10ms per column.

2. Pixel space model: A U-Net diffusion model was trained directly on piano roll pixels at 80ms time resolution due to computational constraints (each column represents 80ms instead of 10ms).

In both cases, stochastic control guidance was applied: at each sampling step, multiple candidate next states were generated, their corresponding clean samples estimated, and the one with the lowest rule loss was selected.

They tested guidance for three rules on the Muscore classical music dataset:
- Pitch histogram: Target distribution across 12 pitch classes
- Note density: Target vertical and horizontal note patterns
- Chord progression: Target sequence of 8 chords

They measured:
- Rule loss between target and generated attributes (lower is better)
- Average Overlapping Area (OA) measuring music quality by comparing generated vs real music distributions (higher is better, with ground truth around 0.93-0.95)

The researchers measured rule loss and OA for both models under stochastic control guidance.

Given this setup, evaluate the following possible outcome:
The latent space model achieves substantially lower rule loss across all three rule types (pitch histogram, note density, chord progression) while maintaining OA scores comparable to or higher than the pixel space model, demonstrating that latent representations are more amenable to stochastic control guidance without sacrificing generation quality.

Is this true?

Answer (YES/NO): NO